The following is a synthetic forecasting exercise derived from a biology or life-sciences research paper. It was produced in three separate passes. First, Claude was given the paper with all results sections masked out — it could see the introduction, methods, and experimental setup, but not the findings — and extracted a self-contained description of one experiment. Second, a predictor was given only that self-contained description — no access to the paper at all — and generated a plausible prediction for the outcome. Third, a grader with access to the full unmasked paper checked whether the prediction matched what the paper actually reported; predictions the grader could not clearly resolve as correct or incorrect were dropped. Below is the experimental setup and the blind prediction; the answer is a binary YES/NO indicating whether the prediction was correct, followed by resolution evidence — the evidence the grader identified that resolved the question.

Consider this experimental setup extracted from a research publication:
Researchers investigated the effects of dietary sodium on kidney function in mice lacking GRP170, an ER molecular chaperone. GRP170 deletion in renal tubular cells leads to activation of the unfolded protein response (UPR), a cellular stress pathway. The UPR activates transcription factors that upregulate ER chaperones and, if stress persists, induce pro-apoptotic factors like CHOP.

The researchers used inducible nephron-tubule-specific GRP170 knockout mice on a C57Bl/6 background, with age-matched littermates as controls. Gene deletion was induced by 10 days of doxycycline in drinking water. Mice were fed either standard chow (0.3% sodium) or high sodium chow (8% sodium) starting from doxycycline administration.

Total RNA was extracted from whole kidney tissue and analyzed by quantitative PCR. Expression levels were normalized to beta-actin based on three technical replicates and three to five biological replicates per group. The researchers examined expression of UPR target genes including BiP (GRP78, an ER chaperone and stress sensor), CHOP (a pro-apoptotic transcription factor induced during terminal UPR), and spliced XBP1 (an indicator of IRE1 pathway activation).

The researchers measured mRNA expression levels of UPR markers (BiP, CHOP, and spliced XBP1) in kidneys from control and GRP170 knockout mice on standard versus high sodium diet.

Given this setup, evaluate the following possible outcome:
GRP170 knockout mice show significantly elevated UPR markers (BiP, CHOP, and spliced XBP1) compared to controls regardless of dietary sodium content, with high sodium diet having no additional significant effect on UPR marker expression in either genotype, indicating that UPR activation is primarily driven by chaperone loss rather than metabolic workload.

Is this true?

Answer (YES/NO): NO